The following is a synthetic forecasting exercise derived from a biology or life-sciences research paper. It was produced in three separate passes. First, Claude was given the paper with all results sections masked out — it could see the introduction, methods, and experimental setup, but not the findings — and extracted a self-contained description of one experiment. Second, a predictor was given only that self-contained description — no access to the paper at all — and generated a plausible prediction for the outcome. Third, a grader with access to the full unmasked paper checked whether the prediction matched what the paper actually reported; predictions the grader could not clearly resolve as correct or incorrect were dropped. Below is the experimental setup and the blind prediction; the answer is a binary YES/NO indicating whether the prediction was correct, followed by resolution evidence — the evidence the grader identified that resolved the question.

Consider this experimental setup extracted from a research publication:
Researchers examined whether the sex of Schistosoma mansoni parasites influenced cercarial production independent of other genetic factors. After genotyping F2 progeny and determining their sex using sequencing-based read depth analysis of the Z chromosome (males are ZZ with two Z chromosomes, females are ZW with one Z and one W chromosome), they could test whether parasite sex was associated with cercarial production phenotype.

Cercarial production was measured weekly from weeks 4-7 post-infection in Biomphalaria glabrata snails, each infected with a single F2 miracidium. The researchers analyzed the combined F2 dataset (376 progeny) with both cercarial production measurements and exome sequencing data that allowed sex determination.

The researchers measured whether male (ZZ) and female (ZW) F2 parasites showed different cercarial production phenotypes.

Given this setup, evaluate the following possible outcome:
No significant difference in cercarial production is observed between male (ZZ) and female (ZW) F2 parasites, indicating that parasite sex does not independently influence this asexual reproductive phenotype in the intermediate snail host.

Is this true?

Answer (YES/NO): NO